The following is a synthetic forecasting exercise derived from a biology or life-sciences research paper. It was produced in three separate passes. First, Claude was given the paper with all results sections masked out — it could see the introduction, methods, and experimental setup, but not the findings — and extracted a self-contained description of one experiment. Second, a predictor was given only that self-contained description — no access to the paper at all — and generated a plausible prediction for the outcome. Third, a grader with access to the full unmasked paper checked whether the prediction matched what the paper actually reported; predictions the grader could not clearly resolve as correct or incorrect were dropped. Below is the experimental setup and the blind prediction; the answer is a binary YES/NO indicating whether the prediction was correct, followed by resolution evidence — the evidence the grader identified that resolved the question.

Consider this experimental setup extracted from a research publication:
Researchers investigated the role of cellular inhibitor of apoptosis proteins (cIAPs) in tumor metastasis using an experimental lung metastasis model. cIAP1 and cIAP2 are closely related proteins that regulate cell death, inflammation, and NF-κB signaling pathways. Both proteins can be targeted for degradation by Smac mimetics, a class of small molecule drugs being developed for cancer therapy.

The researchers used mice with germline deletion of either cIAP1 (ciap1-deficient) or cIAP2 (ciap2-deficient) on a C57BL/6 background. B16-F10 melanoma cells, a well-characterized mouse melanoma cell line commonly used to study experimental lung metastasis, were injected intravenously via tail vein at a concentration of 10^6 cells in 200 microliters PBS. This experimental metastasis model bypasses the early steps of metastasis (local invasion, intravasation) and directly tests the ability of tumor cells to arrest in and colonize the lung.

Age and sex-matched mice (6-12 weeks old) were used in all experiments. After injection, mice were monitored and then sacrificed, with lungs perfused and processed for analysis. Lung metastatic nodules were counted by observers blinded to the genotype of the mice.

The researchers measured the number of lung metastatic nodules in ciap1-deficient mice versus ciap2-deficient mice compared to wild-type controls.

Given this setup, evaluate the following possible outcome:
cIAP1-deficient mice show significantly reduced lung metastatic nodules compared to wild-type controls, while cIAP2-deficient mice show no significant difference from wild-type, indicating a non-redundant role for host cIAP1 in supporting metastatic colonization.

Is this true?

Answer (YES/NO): YES